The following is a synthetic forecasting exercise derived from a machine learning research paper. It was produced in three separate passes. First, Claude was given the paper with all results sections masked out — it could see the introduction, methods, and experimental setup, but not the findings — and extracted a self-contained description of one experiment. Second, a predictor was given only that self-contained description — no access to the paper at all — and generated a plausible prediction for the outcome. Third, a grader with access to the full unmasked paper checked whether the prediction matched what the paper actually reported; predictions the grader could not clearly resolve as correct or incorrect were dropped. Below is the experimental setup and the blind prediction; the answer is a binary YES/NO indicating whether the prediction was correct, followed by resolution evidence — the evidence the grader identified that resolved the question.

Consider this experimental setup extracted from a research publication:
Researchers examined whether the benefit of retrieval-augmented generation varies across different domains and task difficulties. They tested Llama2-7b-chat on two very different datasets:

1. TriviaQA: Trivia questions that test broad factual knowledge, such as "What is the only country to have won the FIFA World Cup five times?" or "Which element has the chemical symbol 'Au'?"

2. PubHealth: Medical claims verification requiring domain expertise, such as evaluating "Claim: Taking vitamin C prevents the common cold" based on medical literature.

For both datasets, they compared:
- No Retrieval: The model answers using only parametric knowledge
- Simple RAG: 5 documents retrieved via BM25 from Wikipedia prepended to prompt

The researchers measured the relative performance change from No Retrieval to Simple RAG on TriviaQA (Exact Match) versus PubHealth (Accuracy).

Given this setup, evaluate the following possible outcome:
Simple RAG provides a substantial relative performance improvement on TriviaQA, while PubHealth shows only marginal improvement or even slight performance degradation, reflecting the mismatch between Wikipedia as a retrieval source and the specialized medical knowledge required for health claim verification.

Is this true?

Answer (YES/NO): YES